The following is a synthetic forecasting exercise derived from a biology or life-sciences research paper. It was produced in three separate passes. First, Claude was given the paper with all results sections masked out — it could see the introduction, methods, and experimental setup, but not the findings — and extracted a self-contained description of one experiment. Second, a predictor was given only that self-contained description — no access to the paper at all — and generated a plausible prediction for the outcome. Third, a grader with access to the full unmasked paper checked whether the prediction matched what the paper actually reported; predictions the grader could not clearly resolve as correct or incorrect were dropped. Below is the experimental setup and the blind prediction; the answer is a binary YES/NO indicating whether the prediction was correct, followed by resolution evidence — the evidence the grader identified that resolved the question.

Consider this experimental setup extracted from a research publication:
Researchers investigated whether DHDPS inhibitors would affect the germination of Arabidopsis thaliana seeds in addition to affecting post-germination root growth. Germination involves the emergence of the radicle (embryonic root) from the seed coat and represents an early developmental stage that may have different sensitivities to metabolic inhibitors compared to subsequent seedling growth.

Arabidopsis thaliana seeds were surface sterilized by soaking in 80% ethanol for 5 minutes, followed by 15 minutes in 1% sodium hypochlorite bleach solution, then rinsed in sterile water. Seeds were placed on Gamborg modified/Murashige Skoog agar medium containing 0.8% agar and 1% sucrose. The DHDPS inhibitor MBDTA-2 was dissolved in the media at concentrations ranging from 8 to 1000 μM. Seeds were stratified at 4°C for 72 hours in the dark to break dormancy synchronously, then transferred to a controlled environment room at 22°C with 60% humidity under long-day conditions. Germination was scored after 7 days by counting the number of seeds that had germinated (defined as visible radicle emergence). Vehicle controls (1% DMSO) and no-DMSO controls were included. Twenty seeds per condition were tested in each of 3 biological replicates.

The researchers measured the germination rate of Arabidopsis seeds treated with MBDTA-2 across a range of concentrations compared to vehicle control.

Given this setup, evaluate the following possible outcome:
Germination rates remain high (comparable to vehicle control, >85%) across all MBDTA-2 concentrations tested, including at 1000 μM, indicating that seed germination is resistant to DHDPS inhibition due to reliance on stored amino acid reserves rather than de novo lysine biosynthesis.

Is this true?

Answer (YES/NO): NO